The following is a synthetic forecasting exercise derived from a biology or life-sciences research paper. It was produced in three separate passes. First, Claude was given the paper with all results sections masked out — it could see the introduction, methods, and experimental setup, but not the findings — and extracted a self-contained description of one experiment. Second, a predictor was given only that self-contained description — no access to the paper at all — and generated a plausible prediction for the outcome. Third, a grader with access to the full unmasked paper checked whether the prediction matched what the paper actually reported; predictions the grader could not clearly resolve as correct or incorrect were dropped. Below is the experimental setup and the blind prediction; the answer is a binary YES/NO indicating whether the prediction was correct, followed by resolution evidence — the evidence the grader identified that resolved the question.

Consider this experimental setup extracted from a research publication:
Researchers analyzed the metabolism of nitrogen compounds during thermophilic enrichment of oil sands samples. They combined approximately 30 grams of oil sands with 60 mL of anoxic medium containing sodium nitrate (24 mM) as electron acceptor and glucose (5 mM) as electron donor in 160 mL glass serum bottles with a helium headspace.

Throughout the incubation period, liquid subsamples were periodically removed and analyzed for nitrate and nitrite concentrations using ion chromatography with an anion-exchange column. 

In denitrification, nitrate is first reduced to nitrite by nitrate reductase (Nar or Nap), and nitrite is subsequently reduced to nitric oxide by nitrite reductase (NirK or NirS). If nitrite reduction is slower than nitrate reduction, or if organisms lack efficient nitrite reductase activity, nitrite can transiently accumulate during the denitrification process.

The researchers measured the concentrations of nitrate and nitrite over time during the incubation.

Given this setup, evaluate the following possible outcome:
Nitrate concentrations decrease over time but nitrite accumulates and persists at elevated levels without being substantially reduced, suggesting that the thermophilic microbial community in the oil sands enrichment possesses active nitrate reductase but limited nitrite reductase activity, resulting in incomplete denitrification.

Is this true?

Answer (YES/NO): NO